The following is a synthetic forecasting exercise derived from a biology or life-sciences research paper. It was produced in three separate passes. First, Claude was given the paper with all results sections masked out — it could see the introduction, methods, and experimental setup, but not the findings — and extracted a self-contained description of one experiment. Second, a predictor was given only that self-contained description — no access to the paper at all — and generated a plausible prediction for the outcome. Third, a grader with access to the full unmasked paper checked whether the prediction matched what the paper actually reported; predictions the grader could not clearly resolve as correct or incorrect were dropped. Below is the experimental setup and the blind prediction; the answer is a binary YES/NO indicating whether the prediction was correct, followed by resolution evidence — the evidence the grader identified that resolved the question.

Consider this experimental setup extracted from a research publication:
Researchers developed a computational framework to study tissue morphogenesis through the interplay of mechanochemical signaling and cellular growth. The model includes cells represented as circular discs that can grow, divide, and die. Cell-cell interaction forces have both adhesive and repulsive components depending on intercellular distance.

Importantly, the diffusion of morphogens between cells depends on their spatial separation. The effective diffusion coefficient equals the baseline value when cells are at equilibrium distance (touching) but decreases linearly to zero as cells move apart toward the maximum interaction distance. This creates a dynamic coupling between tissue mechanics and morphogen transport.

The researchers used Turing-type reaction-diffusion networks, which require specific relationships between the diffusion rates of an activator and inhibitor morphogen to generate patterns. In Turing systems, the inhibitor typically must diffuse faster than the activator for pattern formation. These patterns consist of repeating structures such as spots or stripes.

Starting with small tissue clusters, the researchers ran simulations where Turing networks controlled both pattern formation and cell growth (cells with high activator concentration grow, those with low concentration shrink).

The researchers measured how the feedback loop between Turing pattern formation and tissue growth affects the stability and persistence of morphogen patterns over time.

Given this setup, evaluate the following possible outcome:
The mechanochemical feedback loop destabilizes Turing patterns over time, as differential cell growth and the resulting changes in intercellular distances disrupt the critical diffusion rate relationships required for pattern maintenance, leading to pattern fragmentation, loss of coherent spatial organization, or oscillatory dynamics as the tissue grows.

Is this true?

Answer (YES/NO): NO